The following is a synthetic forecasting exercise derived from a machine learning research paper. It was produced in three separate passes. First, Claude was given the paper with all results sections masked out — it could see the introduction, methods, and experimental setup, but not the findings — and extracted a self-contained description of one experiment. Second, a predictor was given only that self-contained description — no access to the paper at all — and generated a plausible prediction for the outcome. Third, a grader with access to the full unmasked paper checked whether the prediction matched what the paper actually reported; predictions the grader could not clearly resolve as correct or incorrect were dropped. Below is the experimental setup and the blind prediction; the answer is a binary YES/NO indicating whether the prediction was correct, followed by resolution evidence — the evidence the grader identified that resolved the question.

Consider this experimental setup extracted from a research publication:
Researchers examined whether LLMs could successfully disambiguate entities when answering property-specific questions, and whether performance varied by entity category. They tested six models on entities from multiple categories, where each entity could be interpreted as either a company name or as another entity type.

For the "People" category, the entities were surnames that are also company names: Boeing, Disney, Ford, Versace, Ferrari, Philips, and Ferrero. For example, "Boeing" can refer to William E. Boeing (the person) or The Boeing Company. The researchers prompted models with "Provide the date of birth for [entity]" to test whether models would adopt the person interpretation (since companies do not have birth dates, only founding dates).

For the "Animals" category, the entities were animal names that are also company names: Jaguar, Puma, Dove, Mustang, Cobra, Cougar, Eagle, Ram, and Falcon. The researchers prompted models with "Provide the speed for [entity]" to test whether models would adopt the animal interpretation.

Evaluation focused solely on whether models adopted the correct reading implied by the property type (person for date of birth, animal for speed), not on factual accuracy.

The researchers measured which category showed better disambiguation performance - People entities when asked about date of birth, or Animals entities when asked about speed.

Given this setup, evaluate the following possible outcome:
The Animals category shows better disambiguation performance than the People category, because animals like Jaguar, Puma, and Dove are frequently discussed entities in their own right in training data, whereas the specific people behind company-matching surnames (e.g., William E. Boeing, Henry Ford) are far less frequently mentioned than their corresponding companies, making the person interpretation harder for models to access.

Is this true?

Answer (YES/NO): YES